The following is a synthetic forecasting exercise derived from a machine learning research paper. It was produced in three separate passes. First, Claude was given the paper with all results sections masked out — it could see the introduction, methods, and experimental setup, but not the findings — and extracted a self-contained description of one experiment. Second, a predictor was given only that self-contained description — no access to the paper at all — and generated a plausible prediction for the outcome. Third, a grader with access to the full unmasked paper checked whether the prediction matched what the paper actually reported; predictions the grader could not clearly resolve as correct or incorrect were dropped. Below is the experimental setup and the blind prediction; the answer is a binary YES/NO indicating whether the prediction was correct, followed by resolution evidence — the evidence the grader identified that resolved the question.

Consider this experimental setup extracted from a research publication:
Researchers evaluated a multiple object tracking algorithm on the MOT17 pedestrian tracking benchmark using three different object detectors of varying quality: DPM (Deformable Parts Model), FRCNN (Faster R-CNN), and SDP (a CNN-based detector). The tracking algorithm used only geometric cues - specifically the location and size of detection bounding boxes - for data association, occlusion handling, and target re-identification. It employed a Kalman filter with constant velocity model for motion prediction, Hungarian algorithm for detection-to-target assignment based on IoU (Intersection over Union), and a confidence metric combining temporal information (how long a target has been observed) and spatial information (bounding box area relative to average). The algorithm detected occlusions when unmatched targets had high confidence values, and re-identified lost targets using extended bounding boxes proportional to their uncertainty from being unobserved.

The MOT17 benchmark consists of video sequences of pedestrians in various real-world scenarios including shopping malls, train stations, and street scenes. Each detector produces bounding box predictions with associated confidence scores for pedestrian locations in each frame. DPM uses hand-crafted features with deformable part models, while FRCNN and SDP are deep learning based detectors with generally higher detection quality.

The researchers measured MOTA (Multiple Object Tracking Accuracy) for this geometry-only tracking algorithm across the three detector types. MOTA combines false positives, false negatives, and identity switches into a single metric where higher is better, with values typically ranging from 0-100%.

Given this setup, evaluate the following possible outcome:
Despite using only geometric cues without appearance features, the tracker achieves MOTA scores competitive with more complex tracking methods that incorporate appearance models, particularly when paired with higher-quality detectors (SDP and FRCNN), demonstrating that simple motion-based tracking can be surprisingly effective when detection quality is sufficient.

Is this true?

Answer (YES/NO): NO